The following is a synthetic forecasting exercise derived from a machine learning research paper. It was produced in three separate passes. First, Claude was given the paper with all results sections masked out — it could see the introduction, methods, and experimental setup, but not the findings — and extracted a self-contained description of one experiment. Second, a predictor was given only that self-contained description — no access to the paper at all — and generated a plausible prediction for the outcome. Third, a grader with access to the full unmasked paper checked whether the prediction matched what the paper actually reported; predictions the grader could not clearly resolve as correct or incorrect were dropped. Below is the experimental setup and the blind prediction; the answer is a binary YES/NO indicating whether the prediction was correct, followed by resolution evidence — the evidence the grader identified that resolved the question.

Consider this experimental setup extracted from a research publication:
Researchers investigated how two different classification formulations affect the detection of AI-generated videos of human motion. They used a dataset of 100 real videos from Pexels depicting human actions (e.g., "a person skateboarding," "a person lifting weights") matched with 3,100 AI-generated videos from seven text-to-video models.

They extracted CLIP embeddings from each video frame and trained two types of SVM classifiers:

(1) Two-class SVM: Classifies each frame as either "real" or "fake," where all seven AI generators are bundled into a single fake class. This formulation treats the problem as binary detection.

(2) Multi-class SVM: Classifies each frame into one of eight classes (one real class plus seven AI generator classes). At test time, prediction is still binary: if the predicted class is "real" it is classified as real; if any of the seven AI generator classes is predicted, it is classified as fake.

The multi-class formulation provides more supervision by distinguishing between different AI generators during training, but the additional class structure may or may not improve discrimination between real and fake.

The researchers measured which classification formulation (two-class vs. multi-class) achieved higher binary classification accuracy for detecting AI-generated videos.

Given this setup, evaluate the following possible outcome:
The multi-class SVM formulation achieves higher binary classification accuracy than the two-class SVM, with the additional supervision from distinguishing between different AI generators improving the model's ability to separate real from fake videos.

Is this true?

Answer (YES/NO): YES